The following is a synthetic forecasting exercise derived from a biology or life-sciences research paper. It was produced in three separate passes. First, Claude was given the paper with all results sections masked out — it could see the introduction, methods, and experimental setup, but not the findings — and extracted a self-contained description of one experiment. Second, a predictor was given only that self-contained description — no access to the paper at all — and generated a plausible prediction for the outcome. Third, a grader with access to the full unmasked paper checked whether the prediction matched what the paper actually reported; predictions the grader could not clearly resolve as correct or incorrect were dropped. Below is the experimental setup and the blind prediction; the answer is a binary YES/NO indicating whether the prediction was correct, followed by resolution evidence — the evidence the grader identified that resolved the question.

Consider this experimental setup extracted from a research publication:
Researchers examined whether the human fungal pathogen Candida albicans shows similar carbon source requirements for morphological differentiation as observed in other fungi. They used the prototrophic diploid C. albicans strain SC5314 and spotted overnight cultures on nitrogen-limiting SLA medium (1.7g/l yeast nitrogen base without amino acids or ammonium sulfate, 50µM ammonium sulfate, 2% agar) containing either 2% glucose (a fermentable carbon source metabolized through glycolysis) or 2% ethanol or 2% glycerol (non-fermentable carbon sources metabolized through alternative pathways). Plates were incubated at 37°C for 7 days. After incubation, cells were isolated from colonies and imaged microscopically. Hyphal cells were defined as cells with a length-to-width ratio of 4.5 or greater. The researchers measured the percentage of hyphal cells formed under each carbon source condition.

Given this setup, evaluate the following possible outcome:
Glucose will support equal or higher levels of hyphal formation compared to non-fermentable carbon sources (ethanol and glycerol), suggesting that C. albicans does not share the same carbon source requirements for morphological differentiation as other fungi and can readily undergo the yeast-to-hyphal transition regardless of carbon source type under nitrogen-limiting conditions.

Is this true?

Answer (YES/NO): NO